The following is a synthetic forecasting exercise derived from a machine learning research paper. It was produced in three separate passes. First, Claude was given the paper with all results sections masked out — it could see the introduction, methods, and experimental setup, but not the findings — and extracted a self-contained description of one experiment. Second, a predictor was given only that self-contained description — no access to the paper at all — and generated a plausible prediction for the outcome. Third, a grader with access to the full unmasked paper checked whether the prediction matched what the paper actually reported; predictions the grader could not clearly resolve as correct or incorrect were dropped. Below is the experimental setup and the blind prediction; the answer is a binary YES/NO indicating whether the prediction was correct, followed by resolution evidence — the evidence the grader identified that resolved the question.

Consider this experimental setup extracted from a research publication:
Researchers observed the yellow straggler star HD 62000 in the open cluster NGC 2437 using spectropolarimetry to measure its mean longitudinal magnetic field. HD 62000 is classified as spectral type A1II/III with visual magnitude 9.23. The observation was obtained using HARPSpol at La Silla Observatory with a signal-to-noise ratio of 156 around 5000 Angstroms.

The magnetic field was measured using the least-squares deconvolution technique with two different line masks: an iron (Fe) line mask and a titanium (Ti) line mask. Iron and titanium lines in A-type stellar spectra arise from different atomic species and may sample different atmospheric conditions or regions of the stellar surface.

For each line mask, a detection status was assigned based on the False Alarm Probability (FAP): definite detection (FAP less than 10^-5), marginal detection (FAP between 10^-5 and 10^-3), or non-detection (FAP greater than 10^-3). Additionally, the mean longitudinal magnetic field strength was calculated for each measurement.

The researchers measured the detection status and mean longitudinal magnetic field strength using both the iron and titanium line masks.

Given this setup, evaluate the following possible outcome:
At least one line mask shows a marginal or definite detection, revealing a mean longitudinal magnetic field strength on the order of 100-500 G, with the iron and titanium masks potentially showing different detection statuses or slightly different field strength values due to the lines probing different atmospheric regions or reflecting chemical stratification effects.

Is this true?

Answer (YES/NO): NO